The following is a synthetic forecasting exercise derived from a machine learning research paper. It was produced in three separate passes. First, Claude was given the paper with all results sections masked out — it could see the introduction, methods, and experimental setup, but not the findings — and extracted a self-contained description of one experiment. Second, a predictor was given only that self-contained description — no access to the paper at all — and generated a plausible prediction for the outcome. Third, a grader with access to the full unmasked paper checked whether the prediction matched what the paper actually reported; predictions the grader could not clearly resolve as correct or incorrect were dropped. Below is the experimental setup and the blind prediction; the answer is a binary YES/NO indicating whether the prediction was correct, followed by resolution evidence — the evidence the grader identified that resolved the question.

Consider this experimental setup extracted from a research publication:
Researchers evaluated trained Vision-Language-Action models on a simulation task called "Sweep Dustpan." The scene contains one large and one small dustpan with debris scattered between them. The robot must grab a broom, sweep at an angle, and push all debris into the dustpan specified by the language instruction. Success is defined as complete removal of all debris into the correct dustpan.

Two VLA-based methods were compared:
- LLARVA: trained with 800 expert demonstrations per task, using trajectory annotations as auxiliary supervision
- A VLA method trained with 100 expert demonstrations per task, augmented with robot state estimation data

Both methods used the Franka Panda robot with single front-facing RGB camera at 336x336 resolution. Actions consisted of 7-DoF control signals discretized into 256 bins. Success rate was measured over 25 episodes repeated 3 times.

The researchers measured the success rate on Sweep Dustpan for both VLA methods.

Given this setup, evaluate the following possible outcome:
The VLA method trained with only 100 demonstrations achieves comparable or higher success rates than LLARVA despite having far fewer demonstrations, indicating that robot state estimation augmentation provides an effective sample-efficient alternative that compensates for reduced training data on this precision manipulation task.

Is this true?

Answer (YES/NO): YES